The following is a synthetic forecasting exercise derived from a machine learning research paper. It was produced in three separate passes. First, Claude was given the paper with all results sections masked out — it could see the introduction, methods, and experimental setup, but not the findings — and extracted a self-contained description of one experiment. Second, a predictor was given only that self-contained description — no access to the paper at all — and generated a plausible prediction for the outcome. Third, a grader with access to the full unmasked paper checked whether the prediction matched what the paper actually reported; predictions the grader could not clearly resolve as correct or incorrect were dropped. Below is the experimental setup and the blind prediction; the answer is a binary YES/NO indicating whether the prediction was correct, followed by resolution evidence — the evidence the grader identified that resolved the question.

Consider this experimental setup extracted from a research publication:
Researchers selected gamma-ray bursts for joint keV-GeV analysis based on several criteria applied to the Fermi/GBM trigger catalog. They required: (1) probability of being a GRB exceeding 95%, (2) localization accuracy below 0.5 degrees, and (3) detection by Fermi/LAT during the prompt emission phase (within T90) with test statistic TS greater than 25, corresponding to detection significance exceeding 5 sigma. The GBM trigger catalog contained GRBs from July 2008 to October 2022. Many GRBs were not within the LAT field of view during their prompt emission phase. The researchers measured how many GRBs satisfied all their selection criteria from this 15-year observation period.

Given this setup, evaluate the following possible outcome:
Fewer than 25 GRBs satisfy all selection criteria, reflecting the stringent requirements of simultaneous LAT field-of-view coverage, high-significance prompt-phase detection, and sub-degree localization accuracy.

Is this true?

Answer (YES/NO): NO